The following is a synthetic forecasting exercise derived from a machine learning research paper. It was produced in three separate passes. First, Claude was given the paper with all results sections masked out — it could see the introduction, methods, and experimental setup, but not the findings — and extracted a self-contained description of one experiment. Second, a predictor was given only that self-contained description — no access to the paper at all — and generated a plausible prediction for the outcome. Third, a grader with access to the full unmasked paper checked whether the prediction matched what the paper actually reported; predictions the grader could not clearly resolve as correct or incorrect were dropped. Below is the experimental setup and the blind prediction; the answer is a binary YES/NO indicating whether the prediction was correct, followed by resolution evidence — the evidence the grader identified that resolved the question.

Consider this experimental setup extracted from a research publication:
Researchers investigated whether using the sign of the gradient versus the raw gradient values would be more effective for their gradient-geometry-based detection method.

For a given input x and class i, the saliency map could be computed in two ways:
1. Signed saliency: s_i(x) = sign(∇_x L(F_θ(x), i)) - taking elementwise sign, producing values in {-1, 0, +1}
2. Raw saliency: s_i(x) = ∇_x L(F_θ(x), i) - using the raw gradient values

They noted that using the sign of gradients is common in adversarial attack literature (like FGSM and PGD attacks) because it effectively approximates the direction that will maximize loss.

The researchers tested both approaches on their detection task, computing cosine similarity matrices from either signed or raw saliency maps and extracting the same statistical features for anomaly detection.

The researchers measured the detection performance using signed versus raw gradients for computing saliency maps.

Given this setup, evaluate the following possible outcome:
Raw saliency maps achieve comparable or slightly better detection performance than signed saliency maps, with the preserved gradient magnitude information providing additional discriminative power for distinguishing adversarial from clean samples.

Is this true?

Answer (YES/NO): NO